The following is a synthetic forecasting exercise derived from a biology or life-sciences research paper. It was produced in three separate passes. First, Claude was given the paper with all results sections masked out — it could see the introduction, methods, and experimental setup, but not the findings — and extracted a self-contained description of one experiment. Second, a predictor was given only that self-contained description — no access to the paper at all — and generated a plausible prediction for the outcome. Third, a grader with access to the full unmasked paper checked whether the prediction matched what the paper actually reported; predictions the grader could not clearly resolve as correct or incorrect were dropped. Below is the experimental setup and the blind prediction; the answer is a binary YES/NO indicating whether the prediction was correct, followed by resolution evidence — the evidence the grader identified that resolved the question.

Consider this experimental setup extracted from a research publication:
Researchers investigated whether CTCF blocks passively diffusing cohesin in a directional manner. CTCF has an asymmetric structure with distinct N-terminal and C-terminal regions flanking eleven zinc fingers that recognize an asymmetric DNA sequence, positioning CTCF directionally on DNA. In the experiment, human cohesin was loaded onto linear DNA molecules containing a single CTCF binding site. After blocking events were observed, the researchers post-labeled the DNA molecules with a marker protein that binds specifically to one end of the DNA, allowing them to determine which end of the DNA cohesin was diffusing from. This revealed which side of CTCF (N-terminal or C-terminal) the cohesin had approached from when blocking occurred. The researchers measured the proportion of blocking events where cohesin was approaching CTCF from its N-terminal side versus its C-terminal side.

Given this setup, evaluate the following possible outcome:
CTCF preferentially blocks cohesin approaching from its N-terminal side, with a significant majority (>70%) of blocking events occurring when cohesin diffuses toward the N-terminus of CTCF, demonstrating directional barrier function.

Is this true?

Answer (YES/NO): YES